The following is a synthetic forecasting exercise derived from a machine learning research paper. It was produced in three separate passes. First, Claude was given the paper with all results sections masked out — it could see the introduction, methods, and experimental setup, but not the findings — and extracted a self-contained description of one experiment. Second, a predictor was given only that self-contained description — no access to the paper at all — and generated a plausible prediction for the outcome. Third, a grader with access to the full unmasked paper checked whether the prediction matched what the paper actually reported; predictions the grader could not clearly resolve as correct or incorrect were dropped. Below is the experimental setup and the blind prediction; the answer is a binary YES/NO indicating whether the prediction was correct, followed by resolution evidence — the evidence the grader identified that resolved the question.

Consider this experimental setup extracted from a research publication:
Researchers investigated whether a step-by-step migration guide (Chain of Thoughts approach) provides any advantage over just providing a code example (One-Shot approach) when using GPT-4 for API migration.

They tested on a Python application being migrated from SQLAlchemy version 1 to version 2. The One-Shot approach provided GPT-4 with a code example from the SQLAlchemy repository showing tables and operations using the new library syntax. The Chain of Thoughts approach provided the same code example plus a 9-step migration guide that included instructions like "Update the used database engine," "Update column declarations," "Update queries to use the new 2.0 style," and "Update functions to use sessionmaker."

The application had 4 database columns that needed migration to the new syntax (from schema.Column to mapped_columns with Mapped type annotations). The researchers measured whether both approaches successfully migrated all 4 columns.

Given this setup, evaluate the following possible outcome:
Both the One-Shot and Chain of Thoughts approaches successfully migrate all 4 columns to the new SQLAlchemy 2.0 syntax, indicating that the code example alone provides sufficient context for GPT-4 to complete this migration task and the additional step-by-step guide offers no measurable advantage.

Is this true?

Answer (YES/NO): YES